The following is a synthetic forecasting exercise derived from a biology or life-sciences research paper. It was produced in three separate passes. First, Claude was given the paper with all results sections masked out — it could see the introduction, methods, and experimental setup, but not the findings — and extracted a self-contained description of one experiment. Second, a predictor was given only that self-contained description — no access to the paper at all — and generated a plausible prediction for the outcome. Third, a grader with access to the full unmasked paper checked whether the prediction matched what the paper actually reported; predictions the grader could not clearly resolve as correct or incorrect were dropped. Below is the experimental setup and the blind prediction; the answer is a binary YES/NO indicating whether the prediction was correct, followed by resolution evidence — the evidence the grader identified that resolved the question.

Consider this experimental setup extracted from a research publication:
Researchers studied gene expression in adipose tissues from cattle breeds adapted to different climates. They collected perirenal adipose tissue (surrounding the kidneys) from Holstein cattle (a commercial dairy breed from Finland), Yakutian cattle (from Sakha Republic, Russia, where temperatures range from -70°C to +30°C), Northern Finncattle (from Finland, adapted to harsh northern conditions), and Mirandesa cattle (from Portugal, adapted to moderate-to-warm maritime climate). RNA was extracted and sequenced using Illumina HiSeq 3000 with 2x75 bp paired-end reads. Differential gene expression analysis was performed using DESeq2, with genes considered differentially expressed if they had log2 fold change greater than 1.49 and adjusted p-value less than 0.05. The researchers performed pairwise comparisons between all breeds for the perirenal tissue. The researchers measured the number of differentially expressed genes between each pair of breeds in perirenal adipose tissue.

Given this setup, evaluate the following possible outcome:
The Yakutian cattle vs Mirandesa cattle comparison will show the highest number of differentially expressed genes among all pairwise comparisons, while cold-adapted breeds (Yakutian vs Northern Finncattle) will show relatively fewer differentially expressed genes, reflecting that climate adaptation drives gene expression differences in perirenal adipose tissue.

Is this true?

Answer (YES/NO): NO